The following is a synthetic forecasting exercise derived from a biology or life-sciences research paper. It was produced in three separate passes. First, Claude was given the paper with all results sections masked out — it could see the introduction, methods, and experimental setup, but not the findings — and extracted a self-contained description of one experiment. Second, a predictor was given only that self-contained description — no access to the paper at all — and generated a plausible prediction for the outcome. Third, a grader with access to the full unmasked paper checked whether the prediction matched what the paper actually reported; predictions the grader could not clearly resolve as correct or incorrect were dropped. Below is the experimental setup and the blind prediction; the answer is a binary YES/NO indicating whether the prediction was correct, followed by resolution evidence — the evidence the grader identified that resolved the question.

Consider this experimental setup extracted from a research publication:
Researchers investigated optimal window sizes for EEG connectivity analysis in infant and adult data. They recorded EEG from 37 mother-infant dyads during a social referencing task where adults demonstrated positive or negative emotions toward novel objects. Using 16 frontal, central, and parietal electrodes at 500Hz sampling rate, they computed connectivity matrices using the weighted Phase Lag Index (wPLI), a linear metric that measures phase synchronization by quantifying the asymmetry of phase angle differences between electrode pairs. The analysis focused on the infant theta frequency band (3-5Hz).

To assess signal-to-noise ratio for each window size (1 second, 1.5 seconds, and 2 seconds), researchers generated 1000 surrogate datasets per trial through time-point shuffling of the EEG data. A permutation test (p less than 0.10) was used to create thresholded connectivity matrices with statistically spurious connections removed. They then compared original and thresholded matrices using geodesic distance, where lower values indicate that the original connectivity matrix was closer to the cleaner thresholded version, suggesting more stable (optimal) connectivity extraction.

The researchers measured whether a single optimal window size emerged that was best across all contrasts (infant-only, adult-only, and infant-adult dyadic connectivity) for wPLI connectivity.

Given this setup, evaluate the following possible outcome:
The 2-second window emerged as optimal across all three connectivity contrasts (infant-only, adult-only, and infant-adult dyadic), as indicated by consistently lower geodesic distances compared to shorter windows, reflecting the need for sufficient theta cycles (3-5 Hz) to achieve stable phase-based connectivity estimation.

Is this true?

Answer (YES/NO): NO